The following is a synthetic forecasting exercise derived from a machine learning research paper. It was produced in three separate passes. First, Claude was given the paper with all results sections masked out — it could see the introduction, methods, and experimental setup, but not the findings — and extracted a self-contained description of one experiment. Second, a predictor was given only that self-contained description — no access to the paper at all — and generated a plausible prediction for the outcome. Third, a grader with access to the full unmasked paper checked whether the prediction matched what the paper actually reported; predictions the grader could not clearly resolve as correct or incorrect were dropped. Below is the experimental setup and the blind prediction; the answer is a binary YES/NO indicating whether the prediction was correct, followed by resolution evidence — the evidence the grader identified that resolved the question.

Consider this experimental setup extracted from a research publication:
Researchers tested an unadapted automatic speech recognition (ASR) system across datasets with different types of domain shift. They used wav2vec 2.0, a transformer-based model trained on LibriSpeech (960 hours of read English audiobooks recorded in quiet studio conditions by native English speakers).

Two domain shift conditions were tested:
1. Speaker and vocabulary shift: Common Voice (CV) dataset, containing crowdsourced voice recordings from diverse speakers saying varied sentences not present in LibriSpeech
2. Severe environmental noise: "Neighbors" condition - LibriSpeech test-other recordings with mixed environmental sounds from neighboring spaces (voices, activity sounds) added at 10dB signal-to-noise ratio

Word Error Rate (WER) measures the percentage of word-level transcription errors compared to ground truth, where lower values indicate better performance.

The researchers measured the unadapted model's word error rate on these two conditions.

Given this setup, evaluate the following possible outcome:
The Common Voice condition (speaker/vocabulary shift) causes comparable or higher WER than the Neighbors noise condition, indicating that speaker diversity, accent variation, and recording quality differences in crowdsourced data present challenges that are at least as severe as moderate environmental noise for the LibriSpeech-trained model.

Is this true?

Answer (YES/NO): NO